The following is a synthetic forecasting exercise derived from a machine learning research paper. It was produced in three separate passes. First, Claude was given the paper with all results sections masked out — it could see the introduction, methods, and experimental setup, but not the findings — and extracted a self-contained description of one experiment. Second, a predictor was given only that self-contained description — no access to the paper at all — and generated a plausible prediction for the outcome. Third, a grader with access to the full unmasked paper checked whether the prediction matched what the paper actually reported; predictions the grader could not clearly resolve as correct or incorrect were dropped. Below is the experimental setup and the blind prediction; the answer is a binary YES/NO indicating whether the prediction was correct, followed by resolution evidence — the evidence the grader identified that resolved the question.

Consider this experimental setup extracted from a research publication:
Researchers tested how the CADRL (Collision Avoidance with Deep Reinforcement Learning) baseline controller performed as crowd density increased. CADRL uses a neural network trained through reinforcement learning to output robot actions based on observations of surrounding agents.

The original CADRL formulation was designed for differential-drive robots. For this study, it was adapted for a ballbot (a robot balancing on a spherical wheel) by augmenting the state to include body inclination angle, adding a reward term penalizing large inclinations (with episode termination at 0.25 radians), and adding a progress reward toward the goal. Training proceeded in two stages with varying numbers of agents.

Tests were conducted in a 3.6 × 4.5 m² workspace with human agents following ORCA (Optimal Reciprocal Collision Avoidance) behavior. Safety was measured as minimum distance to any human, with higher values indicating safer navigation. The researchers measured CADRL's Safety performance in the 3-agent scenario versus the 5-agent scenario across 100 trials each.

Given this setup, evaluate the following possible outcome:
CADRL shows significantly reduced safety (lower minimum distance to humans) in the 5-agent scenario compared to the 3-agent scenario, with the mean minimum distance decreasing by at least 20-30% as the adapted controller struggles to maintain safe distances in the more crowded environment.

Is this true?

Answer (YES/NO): NO